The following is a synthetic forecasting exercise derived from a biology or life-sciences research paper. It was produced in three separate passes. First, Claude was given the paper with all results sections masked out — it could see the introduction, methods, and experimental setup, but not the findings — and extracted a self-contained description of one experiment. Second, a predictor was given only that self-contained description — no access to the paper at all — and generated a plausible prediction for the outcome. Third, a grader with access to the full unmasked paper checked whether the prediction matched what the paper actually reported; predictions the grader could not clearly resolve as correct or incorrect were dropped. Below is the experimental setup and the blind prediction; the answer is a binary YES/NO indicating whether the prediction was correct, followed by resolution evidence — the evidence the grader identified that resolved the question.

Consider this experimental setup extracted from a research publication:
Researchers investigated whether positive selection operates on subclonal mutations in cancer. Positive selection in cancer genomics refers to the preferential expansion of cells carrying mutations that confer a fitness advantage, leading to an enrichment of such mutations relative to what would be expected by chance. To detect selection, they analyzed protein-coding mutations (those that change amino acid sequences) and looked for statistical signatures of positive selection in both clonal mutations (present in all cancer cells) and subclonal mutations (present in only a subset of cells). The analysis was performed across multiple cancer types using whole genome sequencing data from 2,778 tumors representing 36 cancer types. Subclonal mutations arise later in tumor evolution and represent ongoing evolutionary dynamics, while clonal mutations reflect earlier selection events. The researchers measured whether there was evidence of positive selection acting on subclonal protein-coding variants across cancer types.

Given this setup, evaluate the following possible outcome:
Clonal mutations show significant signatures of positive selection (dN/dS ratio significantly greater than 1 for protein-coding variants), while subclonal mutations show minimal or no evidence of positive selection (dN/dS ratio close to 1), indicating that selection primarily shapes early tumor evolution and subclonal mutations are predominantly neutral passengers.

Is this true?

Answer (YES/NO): NO